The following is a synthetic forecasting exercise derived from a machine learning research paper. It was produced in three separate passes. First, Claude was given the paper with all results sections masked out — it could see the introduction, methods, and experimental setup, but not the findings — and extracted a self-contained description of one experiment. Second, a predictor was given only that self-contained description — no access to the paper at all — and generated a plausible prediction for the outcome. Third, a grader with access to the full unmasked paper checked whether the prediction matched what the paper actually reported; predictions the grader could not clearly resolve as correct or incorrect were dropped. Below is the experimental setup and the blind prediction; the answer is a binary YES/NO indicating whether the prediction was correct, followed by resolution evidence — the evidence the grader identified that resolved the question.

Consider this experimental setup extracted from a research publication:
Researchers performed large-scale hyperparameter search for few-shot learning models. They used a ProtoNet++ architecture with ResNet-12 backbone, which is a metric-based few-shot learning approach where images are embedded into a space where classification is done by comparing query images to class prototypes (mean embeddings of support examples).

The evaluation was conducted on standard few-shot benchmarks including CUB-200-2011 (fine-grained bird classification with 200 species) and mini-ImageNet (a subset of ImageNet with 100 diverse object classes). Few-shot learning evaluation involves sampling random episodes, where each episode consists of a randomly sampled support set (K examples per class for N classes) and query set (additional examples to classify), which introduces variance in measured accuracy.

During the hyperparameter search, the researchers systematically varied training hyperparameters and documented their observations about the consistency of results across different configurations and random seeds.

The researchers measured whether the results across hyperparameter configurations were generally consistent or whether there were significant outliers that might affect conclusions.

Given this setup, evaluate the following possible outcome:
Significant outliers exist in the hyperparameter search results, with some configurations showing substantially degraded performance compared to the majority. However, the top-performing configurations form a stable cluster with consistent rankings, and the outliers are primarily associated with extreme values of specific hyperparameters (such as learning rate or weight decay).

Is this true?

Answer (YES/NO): NO